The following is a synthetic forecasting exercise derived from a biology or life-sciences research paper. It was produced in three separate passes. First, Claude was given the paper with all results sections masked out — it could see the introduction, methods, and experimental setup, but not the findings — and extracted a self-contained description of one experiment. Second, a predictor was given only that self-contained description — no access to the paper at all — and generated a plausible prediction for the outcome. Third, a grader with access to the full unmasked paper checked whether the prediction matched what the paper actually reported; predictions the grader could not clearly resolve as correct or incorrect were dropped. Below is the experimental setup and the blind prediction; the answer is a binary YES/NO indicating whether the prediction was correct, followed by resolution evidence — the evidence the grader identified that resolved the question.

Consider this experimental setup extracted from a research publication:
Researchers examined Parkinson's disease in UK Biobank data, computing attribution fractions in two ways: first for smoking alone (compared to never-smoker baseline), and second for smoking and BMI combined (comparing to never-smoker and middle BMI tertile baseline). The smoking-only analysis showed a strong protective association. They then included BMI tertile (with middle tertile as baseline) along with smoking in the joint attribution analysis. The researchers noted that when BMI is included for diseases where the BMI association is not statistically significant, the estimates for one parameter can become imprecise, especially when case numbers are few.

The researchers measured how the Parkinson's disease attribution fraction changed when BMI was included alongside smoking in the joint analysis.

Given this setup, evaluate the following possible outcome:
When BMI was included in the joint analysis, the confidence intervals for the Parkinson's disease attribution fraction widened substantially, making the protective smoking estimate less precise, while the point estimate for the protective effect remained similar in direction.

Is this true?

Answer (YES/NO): NO